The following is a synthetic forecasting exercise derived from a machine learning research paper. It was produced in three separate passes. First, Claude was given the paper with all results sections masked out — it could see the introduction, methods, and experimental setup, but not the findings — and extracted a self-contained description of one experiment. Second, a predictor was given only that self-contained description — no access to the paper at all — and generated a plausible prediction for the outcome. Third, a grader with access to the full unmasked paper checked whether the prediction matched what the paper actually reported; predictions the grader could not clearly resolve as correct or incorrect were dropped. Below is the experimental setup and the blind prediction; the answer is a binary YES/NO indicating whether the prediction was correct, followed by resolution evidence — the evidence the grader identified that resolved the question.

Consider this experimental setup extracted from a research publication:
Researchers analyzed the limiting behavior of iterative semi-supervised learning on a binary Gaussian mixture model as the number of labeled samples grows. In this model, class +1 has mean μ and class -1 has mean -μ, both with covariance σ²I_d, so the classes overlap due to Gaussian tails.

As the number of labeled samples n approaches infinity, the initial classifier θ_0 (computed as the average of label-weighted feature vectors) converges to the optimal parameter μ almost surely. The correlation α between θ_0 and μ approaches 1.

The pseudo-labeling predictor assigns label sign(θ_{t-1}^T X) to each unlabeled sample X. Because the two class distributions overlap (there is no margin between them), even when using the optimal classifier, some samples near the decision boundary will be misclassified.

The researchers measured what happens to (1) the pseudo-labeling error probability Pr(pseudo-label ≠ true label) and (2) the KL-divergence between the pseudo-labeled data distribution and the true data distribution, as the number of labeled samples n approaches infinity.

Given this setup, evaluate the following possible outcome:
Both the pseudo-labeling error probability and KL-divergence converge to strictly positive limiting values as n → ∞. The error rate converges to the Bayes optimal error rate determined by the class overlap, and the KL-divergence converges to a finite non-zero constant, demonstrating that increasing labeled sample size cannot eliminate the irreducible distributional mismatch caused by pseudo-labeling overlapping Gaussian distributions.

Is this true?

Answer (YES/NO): YES